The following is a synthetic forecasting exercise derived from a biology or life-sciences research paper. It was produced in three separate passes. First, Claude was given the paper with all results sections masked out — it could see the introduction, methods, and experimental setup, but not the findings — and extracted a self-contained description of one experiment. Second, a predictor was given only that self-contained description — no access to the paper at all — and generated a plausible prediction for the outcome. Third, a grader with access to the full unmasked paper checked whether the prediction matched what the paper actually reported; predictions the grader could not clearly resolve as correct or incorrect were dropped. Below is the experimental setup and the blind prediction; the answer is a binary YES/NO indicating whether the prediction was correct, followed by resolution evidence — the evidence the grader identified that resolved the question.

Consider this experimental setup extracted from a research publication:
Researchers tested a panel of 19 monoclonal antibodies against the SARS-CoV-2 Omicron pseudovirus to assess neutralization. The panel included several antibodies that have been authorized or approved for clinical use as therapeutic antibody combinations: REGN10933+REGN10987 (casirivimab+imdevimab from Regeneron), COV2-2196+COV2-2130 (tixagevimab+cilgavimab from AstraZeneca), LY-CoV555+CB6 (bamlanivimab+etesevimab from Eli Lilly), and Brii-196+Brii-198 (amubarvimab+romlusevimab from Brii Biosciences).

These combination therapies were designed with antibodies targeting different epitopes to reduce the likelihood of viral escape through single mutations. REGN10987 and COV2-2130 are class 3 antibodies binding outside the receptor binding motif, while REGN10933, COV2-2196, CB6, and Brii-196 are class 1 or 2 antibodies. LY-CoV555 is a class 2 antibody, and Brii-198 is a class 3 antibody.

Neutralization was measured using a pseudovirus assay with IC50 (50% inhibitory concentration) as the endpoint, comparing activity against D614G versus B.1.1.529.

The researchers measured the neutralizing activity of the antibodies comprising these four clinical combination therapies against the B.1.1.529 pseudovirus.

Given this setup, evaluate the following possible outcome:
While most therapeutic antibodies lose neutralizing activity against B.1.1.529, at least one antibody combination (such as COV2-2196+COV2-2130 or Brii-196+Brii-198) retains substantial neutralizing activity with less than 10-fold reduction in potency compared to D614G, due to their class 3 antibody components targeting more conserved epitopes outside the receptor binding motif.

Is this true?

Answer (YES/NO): NO